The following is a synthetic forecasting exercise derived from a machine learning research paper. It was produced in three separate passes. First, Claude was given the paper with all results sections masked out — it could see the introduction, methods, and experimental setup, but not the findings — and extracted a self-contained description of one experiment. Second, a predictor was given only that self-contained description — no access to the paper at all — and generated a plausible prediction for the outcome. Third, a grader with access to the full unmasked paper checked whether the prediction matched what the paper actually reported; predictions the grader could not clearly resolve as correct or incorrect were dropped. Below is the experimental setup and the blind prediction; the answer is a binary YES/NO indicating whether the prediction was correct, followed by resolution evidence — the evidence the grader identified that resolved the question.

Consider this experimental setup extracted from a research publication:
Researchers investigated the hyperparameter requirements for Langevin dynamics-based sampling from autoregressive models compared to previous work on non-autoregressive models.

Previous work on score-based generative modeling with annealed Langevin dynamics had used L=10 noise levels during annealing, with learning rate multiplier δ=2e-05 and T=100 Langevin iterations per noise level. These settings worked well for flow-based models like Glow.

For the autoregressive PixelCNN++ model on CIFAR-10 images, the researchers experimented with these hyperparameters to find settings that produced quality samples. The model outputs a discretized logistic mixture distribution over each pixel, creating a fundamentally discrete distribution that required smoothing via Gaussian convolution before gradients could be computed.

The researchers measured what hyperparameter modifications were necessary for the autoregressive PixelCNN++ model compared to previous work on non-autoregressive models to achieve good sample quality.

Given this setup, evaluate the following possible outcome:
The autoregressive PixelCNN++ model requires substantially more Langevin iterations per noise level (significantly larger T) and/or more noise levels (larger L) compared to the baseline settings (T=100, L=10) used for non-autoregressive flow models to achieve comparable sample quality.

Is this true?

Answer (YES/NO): YES